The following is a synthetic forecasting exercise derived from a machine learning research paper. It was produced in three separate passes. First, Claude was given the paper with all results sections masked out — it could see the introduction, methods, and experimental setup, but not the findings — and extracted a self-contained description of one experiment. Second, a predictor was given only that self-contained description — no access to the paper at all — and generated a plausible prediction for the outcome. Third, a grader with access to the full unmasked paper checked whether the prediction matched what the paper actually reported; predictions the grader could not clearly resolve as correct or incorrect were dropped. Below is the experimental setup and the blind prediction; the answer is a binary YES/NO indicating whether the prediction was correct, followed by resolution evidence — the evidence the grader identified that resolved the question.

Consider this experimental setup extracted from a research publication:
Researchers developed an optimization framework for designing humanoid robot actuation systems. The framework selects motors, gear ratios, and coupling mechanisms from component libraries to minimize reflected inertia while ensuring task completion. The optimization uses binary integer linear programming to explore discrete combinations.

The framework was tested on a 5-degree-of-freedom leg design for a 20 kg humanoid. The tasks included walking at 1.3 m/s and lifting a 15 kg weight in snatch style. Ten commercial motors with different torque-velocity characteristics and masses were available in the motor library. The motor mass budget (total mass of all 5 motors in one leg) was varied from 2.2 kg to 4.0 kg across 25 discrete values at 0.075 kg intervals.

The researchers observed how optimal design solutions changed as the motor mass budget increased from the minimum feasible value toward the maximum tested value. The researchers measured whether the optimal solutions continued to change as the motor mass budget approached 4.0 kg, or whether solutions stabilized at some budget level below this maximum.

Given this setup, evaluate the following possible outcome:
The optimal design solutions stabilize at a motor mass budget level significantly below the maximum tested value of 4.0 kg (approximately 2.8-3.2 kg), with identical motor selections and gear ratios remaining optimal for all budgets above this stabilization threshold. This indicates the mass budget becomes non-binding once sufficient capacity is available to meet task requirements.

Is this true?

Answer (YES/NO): NO